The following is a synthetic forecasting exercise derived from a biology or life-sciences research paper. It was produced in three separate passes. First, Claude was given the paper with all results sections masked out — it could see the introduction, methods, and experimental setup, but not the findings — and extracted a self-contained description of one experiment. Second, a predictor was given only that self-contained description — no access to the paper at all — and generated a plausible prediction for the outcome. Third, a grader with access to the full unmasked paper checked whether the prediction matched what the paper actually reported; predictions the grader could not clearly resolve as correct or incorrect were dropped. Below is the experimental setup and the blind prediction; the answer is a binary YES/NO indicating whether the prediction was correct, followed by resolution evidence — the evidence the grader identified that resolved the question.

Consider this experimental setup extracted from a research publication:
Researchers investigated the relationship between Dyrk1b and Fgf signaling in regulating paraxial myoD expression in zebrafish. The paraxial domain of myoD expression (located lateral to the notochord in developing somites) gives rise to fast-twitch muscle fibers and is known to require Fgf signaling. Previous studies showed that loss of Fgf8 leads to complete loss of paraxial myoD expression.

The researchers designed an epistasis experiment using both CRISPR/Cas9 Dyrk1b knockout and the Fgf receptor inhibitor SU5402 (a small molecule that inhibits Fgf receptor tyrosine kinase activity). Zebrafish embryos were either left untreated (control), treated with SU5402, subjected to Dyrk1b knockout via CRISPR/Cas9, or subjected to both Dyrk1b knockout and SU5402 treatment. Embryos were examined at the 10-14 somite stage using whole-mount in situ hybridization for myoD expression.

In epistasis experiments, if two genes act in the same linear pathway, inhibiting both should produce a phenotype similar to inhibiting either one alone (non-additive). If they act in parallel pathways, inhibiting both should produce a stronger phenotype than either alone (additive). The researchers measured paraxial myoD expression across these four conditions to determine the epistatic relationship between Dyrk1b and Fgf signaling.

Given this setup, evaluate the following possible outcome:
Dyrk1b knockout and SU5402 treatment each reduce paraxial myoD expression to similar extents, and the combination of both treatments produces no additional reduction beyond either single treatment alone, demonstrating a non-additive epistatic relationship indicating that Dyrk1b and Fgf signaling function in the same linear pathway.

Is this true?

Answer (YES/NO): YES